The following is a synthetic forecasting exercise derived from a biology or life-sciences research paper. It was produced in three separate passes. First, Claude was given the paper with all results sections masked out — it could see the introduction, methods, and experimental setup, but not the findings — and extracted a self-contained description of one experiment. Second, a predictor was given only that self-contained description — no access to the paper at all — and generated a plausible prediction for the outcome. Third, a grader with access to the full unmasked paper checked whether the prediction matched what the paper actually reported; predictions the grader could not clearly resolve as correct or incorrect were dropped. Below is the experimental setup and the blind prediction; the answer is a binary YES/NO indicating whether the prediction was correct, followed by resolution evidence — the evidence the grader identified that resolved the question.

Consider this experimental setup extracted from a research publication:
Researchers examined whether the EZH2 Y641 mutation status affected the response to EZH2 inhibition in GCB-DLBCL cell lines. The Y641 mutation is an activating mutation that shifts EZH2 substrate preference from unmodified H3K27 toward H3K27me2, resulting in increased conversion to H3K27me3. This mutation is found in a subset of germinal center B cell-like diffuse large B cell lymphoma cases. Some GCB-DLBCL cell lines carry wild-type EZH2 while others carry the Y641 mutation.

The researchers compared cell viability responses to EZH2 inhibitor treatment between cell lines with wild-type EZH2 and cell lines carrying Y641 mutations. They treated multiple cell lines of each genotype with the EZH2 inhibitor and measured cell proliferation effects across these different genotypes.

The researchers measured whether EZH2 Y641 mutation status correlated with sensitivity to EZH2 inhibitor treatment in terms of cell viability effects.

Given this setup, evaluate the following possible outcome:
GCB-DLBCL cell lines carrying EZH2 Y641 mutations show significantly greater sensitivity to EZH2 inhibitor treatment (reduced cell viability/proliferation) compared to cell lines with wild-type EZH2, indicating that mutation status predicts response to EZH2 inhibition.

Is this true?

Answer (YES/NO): NO